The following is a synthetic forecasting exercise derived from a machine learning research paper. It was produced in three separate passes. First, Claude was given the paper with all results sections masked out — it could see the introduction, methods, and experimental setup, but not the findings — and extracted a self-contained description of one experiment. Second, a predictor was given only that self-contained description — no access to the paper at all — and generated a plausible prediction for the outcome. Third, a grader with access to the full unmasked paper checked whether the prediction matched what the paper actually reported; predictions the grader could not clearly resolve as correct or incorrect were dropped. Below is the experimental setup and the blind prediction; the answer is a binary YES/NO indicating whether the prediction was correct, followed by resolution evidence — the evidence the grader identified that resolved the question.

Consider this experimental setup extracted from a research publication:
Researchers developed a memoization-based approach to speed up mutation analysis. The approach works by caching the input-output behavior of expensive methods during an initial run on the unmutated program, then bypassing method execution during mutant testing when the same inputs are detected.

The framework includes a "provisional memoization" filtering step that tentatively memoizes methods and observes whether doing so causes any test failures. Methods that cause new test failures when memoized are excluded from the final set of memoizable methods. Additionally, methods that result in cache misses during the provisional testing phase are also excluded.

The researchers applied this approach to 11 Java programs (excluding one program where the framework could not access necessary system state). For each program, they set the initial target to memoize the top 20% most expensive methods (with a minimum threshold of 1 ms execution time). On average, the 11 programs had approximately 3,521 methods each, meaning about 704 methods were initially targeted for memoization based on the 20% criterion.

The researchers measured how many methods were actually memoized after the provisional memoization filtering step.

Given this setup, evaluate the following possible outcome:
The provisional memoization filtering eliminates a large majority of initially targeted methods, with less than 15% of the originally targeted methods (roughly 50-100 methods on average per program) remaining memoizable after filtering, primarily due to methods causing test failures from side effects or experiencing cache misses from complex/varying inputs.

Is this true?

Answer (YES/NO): NO